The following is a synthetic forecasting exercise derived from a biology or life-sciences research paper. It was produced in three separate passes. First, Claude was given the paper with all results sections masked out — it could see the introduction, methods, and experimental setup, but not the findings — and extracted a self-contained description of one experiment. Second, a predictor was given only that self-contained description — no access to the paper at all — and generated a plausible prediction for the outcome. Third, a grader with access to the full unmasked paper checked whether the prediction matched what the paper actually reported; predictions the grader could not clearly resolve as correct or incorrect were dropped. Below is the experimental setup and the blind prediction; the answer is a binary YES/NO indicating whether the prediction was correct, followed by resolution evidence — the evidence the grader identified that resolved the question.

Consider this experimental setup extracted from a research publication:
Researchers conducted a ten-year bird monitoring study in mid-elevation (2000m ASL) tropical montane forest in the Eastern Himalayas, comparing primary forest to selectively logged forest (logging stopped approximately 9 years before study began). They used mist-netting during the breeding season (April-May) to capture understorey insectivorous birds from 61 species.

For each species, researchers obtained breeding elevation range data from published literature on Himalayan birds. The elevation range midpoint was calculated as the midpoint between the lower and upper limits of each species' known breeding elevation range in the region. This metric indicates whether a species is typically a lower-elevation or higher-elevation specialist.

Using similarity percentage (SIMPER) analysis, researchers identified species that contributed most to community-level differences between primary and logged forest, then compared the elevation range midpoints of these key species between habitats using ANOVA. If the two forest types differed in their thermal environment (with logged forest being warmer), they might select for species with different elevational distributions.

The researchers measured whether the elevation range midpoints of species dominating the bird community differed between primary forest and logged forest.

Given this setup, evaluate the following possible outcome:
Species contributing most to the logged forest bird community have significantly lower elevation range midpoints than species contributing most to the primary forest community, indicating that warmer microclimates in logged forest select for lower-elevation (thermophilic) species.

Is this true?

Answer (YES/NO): NO